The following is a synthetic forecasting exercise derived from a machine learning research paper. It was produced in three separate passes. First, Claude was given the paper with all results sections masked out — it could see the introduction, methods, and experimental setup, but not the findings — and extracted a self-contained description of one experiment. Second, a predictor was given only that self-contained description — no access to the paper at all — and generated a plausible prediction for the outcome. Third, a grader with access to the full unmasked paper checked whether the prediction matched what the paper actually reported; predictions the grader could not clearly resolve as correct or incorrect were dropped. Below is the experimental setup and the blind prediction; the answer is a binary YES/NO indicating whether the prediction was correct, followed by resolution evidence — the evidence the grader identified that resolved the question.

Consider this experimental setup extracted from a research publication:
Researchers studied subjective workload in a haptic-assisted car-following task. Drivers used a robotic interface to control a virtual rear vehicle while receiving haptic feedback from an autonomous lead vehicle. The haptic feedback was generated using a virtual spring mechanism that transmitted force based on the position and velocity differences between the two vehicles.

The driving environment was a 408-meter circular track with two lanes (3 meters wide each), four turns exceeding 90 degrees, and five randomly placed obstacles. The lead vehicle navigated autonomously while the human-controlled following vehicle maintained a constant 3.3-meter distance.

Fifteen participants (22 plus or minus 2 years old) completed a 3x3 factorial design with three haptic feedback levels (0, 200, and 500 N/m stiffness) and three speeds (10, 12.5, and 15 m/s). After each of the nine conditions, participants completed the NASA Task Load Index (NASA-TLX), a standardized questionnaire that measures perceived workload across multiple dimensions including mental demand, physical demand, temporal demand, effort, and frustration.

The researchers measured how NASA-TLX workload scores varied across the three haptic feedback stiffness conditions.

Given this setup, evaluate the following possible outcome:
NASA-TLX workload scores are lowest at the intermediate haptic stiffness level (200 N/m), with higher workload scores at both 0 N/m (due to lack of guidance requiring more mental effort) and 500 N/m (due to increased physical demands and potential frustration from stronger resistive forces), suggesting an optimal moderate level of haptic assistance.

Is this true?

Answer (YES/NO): NO